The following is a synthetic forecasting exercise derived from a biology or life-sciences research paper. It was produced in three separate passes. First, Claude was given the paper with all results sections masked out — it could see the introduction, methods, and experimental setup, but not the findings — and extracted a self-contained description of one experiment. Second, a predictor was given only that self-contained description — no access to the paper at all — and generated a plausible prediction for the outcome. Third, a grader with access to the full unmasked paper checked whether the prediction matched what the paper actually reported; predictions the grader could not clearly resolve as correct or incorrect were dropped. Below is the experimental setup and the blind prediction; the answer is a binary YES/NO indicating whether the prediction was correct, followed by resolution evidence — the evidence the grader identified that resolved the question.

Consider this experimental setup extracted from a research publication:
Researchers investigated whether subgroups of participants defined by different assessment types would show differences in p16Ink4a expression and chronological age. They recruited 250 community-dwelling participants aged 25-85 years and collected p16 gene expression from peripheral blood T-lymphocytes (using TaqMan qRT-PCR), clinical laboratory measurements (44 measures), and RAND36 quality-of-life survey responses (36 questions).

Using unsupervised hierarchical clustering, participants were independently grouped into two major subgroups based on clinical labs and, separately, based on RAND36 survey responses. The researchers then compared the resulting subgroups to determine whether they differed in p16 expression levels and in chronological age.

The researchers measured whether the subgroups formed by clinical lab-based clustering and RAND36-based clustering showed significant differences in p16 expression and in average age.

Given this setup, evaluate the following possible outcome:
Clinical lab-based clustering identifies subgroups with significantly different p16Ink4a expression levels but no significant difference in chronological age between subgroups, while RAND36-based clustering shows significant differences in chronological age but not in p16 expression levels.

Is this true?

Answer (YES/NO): NO